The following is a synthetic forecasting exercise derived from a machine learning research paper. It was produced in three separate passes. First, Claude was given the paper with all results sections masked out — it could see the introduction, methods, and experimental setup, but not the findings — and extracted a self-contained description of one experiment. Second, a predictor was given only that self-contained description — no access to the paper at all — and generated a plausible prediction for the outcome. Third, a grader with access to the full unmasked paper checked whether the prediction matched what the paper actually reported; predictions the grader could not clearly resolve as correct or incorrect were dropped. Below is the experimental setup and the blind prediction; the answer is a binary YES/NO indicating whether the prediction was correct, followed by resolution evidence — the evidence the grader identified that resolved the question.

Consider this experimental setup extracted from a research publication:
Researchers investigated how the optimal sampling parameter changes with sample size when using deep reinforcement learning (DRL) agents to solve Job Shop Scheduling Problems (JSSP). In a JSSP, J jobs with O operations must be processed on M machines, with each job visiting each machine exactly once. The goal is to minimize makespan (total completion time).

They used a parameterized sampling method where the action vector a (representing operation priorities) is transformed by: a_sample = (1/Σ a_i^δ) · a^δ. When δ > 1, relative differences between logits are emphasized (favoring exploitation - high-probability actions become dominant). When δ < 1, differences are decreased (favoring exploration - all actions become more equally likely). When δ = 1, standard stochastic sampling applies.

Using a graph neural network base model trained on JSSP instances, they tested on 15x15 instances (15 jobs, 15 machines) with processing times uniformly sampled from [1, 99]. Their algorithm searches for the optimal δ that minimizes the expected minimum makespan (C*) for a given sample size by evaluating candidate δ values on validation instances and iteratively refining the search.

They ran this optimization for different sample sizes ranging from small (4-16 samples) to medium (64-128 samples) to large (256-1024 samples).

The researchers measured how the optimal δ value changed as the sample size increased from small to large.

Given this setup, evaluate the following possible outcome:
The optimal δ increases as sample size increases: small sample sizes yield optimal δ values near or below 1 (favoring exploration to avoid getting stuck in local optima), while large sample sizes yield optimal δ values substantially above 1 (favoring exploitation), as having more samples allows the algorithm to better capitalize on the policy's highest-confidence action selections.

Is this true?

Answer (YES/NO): NO